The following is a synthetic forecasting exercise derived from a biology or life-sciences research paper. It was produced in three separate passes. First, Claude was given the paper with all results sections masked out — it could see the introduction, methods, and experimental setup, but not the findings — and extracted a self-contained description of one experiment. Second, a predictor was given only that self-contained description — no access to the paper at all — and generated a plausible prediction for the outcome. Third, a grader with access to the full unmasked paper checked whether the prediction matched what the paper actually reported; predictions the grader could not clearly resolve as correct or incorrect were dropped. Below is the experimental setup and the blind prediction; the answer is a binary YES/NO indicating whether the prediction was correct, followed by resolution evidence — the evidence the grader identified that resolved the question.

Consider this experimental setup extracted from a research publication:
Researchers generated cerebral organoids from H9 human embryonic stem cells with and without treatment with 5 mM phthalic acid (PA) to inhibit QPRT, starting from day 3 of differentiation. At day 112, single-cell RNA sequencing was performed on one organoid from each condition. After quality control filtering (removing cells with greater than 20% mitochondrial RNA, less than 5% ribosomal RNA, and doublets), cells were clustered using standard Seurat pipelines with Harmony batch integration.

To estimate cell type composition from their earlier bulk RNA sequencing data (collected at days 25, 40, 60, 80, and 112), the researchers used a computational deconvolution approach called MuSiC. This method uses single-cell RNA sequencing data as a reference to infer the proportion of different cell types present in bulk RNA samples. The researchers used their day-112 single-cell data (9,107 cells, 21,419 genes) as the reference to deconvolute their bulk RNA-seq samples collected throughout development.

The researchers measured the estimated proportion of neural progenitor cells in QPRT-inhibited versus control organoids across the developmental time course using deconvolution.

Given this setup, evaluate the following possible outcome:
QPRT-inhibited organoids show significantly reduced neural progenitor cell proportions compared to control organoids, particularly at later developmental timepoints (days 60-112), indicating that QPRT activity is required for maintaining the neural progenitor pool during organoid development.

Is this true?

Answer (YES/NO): NO